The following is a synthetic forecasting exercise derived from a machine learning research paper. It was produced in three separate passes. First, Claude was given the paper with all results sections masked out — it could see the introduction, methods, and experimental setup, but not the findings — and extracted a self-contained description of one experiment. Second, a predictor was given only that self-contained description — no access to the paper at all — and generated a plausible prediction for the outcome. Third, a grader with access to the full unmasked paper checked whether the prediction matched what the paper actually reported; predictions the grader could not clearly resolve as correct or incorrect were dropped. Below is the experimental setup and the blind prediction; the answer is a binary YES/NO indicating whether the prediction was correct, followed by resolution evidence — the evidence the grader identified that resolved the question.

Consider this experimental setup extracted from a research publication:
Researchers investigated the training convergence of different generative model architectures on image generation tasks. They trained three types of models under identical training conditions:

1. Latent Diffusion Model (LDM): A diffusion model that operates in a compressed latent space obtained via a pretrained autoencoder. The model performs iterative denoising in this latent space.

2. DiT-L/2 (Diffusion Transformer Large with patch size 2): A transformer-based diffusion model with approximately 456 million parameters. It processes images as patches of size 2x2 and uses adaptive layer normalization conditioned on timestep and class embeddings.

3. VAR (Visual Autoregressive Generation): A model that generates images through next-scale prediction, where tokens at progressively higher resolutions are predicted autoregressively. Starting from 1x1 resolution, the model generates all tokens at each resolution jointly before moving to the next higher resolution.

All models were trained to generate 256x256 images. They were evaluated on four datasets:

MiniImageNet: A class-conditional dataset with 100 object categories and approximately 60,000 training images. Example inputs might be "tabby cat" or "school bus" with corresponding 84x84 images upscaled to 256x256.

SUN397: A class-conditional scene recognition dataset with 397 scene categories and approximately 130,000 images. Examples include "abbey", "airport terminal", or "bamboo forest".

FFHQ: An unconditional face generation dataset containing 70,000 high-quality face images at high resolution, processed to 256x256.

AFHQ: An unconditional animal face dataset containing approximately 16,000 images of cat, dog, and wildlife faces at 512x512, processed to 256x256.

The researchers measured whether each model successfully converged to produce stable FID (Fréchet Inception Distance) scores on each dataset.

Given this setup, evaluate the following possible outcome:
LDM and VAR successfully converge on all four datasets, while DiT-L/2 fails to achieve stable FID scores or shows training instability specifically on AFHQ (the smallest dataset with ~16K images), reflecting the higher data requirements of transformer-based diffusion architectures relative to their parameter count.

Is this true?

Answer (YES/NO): NO